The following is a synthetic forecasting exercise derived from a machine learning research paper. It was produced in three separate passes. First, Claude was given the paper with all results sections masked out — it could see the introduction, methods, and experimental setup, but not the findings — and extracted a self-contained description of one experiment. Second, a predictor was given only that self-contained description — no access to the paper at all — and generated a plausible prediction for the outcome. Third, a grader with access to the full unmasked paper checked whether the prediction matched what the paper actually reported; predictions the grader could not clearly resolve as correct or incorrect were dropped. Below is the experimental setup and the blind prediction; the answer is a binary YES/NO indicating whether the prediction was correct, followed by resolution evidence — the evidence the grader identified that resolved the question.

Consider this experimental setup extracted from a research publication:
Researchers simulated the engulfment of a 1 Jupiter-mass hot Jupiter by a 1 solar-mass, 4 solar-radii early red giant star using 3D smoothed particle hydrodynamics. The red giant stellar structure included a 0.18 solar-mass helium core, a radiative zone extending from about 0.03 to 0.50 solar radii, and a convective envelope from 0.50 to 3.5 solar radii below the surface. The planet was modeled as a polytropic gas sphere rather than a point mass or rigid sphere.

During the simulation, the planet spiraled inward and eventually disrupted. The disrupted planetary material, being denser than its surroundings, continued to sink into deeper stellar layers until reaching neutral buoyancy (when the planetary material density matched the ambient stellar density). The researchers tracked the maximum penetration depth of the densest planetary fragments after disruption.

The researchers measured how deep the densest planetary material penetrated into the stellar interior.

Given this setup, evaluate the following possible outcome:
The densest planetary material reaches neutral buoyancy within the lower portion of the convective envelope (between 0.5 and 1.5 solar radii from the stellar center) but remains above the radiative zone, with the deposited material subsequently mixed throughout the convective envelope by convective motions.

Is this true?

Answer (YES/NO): NO